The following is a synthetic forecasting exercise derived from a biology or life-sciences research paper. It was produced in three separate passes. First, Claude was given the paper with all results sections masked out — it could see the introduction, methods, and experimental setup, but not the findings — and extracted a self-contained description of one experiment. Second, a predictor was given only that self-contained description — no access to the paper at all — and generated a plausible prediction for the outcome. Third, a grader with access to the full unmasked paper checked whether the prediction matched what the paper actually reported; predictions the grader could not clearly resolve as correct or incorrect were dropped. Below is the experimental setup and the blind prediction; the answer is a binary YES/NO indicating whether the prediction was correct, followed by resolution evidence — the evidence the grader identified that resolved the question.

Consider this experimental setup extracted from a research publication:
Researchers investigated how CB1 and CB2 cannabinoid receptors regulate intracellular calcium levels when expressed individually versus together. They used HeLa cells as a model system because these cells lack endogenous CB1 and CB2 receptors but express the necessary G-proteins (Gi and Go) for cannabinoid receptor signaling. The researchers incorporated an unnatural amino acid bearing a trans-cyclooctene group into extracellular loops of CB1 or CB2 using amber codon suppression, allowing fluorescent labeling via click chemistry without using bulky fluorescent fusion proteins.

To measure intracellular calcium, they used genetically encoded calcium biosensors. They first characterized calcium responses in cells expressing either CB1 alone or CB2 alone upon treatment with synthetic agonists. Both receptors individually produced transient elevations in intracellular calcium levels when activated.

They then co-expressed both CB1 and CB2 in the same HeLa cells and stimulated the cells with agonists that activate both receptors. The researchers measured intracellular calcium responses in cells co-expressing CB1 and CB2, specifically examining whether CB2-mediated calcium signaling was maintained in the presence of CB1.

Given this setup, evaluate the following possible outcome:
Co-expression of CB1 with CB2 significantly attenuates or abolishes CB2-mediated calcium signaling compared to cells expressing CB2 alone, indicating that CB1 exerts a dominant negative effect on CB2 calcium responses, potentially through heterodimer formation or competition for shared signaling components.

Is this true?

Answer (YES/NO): YES